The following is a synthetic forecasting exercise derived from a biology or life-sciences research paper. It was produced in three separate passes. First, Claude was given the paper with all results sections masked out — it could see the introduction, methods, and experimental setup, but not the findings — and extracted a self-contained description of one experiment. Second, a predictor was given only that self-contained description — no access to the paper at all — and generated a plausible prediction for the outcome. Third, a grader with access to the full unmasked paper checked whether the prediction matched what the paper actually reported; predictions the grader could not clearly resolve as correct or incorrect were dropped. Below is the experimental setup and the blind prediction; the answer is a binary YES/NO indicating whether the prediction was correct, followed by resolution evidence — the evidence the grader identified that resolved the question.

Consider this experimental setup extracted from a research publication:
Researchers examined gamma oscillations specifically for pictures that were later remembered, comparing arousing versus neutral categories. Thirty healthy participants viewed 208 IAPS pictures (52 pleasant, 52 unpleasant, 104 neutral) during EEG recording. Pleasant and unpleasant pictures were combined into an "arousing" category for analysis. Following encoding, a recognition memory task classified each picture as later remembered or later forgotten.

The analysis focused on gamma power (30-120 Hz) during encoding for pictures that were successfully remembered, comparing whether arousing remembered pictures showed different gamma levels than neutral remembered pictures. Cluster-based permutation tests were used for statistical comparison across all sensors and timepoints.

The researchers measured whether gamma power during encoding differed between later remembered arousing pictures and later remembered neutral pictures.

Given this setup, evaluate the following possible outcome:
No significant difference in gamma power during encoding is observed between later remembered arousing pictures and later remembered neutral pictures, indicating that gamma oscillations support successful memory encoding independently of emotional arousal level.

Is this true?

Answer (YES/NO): NO